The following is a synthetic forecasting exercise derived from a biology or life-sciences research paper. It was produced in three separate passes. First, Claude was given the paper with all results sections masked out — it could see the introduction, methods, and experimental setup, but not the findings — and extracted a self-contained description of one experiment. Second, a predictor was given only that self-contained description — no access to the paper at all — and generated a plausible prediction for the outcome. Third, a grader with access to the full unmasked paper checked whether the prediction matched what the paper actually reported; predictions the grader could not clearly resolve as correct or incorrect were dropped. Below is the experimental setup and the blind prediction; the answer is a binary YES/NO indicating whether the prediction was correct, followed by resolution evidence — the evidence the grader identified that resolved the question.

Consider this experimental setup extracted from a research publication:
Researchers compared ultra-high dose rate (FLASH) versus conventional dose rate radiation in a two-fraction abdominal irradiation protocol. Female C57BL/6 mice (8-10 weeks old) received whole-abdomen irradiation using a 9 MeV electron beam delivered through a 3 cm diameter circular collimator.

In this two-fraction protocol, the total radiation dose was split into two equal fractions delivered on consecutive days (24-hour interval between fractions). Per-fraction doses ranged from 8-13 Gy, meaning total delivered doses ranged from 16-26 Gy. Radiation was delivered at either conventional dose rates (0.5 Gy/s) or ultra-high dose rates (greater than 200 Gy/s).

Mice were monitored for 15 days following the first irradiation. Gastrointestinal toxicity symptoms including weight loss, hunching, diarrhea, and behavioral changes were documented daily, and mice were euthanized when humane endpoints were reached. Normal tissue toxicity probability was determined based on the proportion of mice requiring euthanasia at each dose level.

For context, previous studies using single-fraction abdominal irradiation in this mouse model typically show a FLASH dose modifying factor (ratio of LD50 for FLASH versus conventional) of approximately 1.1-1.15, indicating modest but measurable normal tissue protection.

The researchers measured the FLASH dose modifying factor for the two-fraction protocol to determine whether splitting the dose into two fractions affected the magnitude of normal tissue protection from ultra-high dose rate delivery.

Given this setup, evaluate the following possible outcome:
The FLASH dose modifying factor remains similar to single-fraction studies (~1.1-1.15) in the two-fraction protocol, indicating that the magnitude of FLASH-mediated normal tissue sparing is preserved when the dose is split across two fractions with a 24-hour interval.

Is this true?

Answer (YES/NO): NO